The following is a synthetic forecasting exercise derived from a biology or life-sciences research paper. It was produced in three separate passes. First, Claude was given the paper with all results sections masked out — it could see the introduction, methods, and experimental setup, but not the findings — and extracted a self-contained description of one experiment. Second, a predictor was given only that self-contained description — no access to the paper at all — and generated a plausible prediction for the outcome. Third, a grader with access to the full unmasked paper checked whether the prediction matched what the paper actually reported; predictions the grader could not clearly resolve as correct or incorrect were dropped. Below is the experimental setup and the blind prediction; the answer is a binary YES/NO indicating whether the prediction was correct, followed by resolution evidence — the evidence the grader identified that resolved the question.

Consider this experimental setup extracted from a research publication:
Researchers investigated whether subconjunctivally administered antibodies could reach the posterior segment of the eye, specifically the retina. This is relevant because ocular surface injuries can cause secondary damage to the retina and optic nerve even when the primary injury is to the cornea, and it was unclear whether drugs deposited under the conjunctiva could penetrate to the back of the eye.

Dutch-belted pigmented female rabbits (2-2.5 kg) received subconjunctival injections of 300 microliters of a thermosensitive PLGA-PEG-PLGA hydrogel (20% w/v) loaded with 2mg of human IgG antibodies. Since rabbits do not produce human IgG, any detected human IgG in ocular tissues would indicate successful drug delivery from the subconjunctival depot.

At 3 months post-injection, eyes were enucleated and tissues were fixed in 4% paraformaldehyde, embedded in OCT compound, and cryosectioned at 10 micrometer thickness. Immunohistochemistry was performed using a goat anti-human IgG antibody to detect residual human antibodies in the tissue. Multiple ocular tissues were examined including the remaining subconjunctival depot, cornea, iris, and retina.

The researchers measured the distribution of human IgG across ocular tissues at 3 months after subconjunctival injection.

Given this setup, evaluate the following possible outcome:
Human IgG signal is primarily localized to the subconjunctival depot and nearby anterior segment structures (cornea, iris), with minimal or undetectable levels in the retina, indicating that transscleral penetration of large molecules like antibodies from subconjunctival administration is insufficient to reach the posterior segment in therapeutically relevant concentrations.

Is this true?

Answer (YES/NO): NO